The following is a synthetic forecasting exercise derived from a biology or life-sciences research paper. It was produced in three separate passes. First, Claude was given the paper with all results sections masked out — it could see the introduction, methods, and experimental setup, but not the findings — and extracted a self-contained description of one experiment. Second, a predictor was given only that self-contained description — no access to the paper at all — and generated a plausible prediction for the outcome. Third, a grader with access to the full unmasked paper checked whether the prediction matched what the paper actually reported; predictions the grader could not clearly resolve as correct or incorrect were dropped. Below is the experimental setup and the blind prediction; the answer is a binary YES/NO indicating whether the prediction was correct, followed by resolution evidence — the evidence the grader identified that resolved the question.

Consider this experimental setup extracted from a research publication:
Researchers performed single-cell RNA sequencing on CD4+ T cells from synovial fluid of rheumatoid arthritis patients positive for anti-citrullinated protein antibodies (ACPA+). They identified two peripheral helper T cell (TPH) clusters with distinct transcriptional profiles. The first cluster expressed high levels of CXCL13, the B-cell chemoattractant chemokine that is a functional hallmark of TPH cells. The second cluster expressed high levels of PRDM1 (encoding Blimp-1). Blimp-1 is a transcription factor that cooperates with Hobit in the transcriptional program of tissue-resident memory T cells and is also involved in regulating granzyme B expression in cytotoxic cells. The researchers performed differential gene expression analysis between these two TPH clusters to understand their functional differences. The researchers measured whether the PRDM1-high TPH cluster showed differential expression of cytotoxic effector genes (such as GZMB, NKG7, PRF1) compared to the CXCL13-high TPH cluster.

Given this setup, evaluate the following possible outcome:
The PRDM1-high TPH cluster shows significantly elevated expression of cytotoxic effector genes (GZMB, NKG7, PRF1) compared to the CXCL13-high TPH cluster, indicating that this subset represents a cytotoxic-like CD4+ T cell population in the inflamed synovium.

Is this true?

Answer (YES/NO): NO